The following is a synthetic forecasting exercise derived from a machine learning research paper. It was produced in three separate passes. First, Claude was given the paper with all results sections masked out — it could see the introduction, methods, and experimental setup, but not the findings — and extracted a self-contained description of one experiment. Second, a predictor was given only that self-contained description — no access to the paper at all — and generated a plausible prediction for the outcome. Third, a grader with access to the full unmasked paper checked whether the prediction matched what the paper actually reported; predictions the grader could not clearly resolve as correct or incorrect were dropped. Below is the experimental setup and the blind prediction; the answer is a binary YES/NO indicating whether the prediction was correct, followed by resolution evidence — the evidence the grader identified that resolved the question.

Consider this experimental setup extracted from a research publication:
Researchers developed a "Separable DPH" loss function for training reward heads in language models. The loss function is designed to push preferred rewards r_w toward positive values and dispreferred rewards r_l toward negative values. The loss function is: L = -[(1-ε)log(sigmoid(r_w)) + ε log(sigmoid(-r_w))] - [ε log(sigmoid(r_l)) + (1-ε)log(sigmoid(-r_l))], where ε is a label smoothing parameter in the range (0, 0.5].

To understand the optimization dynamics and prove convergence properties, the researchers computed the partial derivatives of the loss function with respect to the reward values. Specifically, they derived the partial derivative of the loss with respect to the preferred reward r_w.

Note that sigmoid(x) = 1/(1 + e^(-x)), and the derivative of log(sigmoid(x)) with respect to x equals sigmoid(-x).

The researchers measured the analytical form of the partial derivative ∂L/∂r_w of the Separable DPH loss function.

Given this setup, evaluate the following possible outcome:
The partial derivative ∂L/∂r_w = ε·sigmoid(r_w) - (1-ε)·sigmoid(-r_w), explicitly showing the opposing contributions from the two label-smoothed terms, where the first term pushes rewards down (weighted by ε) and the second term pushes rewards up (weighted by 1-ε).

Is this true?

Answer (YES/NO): NO